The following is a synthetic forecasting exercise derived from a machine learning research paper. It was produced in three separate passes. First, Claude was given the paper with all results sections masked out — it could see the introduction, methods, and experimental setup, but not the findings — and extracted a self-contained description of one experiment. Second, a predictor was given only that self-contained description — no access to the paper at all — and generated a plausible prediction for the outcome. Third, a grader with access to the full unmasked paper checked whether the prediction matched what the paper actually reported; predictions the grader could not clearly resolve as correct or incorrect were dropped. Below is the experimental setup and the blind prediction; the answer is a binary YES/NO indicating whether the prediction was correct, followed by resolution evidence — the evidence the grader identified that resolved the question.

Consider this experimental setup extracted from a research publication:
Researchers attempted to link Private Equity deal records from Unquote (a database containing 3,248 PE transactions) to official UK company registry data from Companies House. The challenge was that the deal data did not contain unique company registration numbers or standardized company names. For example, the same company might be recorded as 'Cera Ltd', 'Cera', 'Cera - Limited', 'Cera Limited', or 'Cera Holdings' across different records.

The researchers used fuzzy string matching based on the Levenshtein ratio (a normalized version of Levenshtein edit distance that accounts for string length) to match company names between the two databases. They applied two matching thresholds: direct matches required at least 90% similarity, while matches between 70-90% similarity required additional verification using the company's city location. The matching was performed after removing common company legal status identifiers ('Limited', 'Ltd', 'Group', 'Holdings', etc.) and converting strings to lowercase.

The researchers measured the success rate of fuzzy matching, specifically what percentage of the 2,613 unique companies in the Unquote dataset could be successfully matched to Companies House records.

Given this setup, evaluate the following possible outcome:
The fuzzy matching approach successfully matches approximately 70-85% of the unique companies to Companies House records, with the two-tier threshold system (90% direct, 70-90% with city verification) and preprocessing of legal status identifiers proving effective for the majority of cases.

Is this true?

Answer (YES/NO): YES